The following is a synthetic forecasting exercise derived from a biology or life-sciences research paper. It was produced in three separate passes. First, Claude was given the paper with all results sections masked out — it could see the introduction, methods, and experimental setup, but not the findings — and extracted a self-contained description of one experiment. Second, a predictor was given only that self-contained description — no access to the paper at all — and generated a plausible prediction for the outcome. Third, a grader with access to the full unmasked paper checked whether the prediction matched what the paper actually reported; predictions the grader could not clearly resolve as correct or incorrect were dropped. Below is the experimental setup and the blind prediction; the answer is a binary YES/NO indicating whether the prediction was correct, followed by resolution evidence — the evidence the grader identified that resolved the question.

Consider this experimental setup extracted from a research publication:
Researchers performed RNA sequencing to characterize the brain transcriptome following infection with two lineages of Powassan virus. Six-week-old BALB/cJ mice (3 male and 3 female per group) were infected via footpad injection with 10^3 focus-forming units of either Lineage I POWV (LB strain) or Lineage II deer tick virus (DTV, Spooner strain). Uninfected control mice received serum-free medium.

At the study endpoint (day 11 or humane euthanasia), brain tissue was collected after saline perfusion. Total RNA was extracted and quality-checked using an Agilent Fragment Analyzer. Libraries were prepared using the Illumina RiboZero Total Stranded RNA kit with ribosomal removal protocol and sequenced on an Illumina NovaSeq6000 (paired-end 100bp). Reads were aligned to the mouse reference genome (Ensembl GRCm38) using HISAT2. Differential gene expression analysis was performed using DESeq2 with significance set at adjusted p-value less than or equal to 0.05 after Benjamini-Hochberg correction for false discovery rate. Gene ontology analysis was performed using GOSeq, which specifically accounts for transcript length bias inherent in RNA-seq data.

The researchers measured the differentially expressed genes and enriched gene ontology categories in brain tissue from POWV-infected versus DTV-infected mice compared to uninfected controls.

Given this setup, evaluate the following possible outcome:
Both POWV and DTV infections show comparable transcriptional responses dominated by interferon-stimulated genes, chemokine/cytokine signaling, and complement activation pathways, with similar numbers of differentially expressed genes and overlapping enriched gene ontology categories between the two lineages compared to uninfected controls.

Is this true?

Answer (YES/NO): NO